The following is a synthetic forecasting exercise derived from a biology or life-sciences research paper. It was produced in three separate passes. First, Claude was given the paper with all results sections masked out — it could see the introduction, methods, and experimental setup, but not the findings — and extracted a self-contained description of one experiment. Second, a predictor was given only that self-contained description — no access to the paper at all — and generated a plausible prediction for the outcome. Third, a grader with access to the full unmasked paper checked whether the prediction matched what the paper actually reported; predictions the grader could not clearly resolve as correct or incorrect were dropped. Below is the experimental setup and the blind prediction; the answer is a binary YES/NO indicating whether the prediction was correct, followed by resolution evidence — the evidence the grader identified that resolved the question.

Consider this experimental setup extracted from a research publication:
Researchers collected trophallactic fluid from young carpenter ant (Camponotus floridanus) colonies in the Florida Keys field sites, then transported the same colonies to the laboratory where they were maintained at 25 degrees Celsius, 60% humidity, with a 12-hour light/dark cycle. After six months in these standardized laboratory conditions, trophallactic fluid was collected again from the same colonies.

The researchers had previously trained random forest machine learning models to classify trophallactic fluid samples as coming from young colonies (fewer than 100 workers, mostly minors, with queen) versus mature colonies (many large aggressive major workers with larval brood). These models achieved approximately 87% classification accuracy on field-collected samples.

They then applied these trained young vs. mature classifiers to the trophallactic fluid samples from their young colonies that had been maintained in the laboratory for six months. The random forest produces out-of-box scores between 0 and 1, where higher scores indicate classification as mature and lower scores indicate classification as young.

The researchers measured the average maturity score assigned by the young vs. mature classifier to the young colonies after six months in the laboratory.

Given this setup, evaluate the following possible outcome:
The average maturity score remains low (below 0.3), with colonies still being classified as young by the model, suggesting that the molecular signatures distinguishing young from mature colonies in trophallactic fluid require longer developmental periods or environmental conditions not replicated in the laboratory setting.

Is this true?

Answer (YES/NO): NO